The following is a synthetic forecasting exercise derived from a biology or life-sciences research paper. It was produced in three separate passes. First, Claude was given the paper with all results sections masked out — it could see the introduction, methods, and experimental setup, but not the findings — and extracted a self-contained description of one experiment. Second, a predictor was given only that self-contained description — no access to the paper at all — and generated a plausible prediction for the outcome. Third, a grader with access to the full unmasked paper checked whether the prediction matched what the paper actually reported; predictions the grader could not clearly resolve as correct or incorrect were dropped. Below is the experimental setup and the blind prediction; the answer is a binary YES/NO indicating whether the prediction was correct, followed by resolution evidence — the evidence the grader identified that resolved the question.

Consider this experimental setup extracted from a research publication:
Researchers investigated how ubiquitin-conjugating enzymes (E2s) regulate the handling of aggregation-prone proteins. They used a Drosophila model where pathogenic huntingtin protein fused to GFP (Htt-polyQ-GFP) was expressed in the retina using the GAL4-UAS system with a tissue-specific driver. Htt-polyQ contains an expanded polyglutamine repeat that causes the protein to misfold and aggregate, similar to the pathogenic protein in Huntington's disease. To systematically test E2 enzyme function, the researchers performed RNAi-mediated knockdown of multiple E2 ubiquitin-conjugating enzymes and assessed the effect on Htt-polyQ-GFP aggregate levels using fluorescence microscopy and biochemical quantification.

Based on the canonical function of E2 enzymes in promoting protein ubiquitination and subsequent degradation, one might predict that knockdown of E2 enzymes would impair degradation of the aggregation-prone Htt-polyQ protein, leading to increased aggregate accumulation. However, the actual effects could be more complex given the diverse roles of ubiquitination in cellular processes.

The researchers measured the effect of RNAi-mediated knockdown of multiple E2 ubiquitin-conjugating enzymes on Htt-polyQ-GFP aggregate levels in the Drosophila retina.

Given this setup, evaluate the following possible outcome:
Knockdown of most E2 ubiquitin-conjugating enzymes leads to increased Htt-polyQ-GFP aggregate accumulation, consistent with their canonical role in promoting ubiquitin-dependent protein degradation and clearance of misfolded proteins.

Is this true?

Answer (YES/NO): NO